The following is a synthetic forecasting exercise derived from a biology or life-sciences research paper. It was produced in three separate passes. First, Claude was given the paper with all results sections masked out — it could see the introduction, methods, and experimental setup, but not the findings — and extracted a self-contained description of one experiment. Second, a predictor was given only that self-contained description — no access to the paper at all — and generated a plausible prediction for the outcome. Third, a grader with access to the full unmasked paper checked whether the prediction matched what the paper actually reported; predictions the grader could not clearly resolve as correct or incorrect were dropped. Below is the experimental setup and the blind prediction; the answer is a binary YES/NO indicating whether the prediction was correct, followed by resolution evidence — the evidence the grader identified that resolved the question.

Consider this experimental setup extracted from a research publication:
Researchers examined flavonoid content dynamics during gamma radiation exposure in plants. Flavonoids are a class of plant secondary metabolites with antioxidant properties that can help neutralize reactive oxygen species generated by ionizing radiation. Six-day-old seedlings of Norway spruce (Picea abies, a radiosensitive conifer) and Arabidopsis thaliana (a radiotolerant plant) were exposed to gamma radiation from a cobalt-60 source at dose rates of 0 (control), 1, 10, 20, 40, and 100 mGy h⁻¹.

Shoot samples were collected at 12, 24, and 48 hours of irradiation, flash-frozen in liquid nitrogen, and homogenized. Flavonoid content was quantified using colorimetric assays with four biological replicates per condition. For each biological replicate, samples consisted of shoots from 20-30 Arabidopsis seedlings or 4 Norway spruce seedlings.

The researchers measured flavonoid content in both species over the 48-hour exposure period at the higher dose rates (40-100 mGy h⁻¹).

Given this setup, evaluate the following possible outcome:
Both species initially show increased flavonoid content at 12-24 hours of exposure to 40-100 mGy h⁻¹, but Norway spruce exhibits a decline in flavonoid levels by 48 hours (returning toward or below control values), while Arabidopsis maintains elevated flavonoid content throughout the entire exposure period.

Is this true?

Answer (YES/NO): NO